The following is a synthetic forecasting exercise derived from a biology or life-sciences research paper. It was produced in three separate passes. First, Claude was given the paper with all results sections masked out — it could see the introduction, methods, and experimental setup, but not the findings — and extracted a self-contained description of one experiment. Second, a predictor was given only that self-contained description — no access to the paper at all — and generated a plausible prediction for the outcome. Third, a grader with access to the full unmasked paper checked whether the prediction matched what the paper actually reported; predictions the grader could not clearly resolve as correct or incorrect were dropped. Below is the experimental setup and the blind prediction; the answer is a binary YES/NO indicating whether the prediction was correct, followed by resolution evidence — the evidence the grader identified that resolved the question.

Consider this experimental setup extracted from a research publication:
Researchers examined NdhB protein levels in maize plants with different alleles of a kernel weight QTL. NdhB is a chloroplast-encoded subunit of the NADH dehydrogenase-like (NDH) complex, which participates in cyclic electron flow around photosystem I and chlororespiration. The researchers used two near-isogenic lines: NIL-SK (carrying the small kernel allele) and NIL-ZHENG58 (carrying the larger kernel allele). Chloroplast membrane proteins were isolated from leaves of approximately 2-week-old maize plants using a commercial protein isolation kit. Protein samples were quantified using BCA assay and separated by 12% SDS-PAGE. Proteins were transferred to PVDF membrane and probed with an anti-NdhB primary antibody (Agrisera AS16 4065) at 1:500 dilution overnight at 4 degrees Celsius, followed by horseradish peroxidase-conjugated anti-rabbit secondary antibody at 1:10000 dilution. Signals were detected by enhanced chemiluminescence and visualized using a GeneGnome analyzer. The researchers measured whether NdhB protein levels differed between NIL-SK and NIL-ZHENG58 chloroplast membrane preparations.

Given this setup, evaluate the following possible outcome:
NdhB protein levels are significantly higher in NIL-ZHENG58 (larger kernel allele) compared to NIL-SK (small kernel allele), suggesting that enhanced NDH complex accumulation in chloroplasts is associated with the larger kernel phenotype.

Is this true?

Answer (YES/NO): NO